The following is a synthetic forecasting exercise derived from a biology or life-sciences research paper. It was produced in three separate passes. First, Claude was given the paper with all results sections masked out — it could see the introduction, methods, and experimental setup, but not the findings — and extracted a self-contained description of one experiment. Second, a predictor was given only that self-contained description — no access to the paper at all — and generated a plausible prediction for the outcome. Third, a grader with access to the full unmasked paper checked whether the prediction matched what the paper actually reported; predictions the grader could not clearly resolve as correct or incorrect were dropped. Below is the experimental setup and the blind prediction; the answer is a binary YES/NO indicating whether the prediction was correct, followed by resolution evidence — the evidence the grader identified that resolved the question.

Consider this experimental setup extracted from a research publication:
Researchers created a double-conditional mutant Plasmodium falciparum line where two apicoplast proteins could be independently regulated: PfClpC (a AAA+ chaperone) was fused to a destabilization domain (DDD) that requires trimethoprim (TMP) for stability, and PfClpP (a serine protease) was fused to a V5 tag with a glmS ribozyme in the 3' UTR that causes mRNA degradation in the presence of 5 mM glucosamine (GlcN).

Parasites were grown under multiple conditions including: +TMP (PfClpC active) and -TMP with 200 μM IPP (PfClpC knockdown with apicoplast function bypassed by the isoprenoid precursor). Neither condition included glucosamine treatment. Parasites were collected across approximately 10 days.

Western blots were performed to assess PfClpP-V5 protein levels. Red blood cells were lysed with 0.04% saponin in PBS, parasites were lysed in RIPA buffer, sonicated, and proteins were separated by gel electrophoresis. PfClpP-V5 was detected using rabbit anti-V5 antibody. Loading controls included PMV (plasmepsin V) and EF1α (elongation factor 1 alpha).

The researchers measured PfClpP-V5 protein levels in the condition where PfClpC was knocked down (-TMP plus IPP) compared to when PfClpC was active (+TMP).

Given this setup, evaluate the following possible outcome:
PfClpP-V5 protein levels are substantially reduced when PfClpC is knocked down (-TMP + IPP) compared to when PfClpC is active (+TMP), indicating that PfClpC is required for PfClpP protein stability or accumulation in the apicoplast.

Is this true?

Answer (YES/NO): NO